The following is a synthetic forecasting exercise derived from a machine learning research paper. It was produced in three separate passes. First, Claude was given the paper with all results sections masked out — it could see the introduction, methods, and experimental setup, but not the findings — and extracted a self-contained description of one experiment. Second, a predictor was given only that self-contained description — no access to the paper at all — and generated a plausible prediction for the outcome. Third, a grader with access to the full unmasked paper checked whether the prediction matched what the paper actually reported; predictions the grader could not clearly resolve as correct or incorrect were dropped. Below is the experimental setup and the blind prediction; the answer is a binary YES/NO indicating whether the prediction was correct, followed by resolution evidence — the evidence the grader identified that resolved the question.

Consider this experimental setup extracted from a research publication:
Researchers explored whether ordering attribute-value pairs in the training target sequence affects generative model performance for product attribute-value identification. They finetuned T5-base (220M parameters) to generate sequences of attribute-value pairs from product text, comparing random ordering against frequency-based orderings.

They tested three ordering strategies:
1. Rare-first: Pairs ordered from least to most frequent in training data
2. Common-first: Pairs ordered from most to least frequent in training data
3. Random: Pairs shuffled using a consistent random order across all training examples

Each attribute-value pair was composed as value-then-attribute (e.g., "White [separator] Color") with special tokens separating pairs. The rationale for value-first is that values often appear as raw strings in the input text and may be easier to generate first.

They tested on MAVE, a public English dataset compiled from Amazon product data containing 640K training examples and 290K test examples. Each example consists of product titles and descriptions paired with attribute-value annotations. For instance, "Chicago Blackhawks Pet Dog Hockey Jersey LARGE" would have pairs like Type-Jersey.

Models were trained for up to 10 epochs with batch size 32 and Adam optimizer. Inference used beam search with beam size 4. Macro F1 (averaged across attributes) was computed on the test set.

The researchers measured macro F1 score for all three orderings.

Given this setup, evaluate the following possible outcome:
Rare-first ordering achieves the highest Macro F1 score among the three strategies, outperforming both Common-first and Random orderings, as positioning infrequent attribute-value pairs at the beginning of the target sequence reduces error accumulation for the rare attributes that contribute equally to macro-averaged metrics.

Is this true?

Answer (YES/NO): NO